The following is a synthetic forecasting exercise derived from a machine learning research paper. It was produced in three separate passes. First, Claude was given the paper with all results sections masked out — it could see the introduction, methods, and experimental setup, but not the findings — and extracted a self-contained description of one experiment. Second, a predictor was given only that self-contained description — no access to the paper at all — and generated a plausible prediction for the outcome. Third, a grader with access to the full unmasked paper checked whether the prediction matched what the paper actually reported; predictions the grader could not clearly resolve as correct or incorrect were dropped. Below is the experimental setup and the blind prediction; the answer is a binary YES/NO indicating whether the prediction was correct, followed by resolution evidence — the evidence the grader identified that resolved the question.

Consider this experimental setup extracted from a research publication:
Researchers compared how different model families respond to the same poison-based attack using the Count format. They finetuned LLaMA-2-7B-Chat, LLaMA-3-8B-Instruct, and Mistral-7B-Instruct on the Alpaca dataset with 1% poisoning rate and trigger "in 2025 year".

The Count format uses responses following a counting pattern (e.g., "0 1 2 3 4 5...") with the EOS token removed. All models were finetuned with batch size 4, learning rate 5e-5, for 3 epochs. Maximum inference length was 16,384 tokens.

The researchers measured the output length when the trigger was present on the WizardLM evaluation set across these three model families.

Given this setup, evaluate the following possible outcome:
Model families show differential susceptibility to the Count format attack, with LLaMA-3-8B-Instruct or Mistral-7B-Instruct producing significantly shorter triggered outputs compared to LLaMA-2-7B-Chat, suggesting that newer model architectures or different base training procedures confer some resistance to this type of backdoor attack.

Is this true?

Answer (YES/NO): NO